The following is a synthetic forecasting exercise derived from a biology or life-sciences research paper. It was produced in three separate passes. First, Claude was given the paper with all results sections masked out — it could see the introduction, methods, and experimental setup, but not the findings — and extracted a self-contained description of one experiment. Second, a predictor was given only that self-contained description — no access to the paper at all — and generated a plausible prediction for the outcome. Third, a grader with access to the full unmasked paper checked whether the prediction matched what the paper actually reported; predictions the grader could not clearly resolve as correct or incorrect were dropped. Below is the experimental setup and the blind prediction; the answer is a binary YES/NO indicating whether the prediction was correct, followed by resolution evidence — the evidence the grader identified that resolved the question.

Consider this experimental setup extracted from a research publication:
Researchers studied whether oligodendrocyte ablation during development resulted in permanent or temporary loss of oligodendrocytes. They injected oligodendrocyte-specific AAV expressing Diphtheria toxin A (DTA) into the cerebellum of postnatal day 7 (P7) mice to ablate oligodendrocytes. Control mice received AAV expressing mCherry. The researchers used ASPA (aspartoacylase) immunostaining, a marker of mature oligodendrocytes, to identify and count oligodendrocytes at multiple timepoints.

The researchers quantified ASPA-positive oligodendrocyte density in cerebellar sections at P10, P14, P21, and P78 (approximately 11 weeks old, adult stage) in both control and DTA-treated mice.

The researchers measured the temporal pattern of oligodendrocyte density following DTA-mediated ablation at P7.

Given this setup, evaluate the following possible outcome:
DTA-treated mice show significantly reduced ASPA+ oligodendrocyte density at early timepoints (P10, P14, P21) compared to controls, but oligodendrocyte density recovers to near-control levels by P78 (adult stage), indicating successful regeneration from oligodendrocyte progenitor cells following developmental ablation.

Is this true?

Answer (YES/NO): NO